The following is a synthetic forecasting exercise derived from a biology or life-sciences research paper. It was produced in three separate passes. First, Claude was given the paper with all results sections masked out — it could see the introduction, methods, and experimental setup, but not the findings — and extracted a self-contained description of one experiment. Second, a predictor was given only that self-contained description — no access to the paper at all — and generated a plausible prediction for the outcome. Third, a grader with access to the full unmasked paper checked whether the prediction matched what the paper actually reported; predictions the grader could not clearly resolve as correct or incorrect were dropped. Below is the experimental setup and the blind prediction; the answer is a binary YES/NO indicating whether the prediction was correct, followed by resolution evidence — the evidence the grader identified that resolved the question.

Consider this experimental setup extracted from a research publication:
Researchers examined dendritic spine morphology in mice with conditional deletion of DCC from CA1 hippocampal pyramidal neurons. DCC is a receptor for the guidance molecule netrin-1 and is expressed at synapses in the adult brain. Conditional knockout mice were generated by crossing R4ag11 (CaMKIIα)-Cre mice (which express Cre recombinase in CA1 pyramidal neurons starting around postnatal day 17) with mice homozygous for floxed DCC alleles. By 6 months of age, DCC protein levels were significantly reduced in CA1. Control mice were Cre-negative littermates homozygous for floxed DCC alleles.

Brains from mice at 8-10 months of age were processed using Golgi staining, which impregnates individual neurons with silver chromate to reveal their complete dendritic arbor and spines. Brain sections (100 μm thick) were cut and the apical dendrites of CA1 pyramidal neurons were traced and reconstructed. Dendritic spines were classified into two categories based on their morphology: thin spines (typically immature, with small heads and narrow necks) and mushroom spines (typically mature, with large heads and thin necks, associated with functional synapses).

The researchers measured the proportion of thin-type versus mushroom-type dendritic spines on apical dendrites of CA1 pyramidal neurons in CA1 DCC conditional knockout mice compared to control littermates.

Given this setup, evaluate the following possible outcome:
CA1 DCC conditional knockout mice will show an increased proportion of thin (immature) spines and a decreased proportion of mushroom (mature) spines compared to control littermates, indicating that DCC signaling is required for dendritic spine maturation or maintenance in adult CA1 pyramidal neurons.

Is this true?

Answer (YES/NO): NO